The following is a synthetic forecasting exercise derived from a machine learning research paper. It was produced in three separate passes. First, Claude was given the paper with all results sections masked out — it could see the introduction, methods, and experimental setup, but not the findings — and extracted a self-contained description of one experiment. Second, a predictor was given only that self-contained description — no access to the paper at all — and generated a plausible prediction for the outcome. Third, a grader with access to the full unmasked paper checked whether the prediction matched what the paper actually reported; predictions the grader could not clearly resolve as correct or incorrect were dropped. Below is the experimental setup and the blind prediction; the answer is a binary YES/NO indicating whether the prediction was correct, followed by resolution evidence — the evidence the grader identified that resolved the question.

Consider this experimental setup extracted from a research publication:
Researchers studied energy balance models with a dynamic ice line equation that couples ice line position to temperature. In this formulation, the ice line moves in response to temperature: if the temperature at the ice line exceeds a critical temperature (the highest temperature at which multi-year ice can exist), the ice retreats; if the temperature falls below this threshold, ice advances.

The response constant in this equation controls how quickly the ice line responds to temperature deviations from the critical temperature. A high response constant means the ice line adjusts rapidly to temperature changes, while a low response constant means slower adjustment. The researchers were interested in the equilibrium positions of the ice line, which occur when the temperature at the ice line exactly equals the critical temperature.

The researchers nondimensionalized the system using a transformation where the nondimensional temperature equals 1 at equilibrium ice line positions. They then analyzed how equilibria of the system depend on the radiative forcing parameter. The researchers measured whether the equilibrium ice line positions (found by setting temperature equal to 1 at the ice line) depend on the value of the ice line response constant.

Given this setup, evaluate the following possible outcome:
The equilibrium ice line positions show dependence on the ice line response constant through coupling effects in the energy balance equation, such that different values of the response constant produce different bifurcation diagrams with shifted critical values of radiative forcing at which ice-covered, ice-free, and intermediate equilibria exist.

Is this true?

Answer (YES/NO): NO